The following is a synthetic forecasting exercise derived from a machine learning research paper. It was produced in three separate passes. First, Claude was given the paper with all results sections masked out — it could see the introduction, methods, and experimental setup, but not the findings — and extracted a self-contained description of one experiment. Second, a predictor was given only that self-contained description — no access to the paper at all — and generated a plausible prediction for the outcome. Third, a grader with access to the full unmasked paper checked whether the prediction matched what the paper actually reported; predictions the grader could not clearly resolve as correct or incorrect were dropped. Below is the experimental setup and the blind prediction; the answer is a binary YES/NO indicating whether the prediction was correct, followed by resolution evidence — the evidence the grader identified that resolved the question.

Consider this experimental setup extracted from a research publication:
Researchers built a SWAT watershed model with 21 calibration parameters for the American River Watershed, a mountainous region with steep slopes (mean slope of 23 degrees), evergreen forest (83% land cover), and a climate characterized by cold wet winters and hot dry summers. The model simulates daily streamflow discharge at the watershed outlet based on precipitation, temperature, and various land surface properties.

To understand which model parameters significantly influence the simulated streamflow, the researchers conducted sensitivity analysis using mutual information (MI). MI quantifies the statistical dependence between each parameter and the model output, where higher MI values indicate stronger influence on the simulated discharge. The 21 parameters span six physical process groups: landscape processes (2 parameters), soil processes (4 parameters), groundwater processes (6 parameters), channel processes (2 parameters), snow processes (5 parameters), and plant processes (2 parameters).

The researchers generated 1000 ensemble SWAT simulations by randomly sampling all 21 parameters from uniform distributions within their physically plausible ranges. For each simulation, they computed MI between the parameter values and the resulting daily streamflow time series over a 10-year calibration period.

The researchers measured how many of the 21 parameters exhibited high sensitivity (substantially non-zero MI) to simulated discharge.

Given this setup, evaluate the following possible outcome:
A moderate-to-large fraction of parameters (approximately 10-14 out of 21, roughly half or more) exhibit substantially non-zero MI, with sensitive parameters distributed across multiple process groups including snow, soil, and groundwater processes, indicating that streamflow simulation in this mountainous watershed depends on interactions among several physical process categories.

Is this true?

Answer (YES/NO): NO